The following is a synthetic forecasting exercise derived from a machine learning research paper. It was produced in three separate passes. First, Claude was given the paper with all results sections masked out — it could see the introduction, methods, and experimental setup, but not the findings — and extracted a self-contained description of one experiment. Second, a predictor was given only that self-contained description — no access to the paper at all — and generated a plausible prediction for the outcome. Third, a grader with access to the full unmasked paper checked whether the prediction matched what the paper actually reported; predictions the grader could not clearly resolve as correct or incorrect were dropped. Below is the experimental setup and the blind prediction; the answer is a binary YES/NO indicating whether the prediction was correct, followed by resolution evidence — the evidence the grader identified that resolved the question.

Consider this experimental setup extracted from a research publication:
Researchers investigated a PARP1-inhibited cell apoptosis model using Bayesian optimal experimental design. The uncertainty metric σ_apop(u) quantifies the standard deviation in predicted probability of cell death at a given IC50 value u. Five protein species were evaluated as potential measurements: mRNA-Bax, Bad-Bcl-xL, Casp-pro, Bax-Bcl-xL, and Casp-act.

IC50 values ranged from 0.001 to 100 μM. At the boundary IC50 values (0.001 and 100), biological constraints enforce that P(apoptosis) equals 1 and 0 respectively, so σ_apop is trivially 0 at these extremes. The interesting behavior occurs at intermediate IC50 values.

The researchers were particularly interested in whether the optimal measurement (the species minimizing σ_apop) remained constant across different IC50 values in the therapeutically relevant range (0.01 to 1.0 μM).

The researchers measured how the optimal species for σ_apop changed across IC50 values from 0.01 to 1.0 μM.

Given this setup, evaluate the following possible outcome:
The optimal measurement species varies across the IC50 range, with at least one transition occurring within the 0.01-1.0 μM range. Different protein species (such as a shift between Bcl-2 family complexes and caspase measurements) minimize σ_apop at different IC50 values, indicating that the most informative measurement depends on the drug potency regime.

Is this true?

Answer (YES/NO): YES